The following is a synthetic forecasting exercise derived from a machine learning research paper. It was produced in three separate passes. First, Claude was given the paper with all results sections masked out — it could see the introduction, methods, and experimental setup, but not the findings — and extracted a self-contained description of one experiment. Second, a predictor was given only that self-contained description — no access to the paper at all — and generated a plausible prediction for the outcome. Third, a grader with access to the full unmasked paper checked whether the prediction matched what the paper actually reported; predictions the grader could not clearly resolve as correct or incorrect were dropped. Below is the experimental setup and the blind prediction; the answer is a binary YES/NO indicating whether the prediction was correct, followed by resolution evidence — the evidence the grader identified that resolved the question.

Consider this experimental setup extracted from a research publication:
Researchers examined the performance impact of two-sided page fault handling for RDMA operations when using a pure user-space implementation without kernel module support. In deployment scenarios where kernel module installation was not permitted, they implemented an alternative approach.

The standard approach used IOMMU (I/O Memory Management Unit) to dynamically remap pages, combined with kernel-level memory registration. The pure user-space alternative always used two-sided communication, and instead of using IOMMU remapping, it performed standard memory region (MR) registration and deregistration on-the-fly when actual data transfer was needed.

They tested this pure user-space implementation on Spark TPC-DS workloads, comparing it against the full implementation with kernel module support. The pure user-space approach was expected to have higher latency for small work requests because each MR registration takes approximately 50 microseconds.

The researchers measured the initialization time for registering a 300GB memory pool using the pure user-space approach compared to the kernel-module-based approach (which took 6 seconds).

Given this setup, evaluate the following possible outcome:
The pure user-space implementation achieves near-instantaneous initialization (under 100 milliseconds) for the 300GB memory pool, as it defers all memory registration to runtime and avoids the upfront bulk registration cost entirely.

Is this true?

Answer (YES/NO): NO